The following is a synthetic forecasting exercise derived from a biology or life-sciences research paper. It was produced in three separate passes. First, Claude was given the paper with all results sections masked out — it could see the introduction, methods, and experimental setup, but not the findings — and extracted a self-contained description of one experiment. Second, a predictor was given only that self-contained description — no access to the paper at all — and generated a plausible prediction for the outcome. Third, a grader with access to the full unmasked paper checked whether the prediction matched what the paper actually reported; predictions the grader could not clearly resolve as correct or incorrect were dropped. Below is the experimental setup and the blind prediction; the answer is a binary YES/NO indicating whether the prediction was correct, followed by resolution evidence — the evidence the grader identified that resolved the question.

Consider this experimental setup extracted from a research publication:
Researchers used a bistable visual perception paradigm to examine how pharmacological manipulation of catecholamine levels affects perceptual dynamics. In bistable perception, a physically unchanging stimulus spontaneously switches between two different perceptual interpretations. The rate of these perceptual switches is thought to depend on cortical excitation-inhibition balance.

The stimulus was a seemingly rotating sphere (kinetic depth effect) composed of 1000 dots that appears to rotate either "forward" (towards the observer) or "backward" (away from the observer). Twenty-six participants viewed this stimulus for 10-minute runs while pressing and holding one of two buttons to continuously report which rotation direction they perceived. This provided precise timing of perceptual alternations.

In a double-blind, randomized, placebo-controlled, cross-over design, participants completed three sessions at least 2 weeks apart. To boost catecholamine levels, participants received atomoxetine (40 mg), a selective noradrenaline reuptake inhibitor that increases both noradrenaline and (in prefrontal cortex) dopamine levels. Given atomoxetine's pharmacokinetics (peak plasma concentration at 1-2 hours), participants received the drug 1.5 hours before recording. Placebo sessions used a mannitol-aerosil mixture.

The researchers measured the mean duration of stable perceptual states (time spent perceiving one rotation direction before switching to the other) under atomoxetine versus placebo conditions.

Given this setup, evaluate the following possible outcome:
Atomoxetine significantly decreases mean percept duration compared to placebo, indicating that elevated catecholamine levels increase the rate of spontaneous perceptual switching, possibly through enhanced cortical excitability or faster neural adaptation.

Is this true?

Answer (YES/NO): YES